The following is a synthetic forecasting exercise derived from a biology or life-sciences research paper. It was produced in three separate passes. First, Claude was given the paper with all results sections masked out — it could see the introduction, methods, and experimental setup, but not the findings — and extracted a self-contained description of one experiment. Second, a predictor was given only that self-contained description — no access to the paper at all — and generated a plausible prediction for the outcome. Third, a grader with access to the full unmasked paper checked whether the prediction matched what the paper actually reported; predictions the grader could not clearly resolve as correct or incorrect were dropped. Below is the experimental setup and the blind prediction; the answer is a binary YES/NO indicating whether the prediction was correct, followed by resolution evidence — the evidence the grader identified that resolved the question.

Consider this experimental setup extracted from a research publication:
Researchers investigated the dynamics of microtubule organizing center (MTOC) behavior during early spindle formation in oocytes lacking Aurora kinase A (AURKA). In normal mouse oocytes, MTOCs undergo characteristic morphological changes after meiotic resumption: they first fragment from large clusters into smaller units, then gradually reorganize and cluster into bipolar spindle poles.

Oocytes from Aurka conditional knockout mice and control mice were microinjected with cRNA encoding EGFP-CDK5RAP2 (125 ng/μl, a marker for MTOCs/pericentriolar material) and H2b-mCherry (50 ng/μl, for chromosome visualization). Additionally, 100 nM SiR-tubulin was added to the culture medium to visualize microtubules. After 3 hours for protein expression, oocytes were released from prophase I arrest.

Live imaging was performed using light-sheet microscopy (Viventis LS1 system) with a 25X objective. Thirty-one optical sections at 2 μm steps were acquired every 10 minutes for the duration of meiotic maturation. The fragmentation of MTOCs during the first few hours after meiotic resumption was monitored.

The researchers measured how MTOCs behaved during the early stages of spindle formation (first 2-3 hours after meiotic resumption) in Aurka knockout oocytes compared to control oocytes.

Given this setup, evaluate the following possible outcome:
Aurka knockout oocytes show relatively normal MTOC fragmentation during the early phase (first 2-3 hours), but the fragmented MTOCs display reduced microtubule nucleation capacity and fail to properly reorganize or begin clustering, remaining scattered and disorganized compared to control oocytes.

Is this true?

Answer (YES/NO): NO